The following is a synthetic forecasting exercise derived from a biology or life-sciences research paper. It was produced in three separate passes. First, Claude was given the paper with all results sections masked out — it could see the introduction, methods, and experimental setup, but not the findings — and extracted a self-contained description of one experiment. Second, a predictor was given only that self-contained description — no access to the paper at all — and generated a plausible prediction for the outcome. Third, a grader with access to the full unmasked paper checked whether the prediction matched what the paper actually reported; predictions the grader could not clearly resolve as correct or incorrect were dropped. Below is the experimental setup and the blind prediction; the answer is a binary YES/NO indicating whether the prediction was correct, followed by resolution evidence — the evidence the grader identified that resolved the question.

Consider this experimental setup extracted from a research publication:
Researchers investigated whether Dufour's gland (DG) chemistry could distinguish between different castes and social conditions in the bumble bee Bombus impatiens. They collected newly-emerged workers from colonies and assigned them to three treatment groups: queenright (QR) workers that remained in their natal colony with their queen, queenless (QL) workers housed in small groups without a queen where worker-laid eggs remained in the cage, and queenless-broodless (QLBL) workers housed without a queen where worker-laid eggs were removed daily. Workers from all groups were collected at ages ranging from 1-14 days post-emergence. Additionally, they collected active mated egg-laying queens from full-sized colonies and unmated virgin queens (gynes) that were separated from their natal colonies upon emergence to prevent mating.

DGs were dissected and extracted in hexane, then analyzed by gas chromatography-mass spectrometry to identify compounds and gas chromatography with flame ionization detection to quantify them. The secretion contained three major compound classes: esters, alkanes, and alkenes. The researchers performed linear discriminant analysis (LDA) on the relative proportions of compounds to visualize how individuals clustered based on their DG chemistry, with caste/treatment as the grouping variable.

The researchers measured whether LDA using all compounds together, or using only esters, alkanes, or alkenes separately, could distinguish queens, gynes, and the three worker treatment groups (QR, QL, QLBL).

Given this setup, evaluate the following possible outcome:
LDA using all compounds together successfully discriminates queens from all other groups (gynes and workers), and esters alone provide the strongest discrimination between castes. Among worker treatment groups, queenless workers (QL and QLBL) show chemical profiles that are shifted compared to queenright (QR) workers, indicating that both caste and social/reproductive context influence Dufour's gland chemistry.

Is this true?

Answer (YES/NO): NO